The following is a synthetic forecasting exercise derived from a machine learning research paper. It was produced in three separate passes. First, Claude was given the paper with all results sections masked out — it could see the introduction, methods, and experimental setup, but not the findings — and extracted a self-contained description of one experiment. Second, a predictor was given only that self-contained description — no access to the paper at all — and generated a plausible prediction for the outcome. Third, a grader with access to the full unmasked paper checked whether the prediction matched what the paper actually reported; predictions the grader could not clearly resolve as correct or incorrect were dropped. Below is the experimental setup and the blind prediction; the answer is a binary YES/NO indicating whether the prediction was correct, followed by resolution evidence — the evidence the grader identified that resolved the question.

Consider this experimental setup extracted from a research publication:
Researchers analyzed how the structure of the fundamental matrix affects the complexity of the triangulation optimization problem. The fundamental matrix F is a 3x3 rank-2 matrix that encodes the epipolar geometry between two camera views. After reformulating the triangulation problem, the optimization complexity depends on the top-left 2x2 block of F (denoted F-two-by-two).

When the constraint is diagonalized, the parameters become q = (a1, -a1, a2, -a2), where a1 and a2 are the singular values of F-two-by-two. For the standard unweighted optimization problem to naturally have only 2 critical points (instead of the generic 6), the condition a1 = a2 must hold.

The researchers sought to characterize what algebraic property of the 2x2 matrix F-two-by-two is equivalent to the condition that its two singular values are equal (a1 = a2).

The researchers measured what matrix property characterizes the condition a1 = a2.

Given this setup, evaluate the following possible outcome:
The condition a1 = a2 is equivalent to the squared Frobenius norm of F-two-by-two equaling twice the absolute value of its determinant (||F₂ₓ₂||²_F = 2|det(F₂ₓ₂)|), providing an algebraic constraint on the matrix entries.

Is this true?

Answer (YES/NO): NO